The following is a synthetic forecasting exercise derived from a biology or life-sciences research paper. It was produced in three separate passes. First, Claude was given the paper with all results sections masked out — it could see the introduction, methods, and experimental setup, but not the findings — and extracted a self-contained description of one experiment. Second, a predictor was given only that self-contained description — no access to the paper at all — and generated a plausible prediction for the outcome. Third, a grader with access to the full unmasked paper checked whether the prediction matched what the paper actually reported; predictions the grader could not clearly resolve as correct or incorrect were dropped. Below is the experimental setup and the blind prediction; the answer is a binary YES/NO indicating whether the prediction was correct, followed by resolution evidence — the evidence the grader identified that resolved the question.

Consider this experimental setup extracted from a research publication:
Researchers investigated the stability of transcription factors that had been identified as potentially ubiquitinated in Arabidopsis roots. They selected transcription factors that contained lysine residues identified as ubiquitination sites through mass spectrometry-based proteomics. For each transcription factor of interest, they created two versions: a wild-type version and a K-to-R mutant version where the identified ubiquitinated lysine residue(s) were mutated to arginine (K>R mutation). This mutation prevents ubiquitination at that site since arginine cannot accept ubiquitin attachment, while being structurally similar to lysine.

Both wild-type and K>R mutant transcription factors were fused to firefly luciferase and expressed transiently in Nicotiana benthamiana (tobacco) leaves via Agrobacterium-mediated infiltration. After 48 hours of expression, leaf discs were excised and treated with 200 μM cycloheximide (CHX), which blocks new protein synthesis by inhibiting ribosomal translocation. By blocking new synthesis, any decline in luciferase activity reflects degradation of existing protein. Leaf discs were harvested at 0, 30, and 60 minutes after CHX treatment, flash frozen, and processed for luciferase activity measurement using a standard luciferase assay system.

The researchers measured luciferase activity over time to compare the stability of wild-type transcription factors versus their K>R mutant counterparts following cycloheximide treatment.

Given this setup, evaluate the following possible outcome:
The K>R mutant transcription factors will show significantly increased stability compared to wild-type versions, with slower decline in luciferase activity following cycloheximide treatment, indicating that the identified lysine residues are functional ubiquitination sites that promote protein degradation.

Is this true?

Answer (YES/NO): YES